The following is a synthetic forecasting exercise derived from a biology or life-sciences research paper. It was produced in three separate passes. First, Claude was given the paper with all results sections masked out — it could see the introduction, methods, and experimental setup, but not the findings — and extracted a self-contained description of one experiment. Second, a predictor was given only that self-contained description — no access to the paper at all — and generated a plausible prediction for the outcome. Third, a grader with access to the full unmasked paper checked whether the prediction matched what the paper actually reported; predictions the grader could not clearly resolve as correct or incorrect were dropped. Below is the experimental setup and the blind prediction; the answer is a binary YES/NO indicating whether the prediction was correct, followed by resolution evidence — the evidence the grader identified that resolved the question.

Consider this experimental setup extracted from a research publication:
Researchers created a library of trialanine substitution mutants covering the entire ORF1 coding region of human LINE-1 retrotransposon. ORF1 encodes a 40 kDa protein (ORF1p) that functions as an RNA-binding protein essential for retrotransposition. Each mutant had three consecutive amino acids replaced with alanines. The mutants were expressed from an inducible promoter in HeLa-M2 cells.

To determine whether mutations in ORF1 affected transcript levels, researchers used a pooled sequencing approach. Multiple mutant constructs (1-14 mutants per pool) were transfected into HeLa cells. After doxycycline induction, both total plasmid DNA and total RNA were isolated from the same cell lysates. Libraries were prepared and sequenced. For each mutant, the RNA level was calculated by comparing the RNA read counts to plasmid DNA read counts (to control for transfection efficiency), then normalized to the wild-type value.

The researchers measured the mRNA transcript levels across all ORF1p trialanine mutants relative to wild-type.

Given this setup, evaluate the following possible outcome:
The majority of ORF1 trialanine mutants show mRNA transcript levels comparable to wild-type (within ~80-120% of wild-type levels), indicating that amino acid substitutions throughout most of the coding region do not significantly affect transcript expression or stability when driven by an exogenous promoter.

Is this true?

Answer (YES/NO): YES